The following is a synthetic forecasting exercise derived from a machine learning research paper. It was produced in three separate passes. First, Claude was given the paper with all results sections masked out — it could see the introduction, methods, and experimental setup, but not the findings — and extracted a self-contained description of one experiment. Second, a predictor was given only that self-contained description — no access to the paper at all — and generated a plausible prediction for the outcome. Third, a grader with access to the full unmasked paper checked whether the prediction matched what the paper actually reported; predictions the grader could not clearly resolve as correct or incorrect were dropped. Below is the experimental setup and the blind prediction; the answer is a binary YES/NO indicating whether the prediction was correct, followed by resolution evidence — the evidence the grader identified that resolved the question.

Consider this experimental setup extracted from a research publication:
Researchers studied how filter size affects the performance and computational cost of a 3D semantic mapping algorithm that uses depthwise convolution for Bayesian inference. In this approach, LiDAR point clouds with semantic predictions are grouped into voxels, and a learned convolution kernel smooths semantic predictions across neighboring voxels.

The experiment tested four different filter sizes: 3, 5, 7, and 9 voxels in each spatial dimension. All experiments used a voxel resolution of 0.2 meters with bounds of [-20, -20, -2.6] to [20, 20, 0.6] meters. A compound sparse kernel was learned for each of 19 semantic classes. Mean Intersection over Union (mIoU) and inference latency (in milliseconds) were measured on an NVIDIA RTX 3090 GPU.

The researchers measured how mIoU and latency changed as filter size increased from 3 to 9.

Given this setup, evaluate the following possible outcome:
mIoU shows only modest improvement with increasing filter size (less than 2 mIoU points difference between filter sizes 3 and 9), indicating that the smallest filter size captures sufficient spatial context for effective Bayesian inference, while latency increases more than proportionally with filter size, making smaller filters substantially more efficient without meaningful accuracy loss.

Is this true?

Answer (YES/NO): NO